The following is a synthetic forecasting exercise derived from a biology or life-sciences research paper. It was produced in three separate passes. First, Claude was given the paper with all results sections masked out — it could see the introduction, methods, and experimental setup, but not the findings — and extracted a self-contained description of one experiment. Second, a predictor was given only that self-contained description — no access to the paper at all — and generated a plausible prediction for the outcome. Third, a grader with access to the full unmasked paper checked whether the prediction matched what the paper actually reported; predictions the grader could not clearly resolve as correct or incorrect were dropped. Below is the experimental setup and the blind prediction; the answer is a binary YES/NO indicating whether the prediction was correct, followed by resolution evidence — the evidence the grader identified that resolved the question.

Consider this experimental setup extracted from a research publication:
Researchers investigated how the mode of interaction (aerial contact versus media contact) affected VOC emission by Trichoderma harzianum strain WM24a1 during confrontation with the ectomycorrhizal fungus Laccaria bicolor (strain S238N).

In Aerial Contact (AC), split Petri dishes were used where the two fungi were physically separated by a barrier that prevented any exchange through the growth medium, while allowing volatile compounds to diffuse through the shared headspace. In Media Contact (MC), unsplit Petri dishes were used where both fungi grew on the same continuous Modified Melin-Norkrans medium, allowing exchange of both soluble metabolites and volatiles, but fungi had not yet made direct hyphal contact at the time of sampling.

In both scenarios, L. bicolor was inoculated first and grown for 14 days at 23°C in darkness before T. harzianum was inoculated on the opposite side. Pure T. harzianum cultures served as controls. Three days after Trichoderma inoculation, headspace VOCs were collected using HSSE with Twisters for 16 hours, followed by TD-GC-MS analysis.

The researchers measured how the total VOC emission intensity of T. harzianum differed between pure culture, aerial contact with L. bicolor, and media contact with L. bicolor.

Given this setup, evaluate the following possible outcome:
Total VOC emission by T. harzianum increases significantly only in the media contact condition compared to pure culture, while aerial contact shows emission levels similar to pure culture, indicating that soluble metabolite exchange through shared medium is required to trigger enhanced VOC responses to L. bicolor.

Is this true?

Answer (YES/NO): NO